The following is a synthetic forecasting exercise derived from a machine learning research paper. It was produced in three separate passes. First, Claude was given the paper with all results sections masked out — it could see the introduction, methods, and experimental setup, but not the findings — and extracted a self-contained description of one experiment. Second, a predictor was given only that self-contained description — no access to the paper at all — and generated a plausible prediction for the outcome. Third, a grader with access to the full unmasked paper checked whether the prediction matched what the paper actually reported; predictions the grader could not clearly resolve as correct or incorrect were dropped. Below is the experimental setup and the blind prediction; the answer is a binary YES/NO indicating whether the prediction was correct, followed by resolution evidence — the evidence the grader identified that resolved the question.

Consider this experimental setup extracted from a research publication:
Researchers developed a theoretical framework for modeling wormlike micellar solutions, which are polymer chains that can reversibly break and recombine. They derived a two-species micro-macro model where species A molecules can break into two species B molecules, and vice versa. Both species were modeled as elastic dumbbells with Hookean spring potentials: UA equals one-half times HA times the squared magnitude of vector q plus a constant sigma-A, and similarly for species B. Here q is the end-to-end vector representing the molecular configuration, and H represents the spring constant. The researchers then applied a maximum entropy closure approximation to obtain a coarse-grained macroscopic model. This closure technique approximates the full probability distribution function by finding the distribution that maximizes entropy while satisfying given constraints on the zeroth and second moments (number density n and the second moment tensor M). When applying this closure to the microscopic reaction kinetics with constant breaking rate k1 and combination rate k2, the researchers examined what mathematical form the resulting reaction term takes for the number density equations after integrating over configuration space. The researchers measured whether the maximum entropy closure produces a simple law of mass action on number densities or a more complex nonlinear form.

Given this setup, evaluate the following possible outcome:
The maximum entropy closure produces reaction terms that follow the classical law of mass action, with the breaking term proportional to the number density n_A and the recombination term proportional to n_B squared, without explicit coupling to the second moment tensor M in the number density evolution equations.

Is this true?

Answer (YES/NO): NO